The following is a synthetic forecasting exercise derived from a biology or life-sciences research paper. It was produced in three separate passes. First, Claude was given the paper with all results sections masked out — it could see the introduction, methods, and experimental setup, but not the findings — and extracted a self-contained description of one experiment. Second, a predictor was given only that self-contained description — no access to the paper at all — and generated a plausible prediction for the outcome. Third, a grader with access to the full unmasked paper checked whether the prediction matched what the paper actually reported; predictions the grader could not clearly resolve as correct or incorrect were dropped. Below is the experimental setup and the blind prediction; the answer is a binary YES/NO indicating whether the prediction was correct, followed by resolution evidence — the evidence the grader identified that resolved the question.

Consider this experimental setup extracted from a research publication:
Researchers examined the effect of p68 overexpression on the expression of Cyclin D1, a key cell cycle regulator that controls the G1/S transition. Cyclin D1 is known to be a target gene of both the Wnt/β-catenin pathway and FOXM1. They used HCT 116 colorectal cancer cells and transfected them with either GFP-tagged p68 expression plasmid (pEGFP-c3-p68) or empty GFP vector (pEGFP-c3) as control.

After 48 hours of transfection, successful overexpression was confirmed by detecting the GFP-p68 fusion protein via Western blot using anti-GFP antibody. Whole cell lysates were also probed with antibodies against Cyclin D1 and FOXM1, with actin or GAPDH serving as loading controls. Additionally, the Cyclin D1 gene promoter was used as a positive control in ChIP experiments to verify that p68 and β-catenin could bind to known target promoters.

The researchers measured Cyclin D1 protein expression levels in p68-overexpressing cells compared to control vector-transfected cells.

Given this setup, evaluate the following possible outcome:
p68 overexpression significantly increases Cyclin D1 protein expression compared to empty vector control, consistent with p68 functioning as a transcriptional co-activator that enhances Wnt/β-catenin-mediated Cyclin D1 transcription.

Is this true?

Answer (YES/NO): YES